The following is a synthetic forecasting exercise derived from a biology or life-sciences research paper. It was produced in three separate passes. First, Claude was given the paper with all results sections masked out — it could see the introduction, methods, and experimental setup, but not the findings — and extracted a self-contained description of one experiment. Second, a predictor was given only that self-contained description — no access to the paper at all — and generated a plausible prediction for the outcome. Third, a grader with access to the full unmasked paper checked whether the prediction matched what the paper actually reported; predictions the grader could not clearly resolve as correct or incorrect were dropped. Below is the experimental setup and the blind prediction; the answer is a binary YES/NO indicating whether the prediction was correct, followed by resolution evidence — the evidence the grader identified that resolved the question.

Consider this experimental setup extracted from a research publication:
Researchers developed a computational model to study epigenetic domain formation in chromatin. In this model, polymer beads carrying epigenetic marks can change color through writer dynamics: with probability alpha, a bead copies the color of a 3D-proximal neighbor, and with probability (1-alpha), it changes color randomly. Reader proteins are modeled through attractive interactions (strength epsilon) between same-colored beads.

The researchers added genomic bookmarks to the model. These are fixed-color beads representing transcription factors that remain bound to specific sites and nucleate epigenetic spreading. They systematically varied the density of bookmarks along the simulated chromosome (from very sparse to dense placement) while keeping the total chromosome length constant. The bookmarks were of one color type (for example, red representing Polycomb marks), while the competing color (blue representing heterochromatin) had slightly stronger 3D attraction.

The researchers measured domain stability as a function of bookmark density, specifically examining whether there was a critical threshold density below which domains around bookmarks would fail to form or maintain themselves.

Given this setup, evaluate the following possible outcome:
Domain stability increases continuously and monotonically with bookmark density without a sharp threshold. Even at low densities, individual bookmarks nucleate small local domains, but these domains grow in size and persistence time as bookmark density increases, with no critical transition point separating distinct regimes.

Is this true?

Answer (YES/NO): NO